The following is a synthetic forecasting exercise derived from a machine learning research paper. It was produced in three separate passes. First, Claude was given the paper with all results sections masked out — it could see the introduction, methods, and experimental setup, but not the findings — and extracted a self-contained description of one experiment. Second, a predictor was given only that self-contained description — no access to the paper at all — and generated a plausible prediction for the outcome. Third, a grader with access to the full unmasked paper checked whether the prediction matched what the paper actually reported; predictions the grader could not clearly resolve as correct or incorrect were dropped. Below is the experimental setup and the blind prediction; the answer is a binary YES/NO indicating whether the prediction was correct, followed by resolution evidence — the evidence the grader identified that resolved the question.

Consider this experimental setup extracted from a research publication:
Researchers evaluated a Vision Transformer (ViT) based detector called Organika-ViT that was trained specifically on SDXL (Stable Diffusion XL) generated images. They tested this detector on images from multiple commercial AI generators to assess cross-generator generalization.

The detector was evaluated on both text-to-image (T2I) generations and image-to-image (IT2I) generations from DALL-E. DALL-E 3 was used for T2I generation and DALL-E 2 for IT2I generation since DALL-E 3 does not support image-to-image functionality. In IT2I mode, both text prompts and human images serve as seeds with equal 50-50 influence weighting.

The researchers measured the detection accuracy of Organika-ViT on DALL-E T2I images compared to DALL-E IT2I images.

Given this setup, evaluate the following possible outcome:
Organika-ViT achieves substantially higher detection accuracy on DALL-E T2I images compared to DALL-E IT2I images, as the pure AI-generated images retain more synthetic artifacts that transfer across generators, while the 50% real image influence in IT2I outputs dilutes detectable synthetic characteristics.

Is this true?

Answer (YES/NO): YES